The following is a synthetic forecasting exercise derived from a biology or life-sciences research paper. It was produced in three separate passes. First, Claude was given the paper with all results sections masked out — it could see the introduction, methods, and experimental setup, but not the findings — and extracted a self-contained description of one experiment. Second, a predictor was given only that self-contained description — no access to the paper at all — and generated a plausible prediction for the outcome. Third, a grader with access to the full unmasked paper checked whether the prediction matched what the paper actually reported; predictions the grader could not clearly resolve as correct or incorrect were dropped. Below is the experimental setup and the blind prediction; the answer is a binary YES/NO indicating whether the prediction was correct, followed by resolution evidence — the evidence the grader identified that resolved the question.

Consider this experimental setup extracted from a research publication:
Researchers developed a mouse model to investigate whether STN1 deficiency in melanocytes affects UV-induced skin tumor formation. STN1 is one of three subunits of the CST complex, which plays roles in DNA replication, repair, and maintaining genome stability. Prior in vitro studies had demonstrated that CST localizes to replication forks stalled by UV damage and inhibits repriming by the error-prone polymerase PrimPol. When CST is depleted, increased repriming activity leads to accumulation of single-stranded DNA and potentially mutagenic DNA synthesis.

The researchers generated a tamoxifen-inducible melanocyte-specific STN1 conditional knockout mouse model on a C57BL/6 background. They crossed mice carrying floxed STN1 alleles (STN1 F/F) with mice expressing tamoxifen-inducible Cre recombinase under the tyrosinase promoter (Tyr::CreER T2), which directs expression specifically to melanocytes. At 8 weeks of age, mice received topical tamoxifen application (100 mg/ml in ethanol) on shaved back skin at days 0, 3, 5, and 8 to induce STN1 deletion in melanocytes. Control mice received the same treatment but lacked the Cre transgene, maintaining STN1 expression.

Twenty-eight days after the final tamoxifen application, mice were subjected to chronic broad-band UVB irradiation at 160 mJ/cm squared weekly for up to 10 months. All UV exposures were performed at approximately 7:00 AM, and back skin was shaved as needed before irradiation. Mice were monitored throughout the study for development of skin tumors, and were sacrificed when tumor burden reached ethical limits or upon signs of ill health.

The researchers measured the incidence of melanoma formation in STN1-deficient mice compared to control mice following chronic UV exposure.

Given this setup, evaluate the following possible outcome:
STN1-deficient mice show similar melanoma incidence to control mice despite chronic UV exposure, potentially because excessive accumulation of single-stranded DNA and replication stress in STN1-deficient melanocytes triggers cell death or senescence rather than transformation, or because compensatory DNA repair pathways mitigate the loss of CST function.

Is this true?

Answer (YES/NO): YES